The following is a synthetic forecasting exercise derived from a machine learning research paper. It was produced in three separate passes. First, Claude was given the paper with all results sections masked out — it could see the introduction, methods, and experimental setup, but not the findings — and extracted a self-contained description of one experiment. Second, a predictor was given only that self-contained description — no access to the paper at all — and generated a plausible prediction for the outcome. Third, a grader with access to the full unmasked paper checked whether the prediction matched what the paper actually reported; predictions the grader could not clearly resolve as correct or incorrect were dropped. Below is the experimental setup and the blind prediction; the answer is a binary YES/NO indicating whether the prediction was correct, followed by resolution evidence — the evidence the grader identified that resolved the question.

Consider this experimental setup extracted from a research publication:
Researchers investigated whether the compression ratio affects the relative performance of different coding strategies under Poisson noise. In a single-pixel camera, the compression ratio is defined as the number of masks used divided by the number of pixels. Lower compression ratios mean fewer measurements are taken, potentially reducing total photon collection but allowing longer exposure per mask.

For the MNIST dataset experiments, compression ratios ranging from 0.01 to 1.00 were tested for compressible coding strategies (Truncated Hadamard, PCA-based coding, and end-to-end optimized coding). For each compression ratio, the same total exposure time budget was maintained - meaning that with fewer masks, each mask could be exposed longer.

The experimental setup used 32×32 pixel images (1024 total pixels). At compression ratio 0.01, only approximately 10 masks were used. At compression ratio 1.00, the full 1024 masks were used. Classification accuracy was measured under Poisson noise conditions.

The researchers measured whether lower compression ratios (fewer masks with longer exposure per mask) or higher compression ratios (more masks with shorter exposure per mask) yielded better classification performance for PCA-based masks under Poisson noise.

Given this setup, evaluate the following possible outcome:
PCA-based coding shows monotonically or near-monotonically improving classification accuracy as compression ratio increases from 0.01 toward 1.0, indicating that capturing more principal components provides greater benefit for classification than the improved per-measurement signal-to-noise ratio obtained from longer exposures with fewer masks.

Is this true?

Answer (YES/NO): NO